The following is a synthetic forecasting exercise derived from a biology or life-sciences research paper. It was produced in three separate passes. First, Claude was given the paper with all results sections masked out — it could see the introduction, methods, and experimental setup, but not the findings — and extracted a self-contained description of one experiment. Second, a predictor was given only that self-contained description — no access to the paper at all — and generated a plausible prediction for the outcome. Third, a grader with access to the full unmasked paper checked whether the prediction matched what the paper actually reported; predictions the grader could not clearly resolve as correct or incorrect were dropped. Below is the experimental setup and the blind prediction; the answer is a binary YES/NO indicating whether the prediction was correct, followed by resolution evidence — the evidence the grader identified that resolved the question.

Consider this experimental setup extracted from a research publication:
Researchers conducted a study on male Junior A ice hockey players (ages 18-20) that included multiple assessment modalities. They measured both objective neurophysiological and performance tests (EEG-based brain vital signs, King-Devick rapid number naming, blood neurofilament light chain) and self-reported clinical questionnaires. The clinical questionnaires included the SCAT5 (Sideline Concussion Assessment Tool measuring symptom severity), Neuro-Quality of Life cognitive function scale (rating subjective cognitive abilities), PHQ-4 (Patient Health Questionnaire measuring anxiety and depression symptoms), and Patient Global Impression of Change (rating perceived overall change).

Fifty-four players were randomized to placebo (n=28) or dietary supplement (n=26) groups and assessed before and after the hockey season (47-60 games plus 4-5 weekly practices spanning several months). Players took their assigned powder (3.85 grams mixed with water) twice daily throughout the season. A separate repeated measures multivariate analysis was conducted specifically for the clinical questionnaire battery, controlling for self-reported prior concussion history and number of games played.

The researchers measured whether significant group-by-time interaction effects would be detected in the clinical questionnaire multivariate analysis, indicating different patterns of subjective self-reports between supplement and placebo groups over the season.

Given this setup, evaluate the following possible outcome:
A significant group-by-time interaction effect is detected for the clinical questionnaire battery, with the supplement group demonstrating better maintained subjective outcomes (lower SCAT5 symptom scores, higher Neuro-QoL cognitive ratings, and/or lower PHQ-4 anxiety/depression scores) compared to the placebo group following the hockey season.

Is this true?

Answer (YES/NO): NO